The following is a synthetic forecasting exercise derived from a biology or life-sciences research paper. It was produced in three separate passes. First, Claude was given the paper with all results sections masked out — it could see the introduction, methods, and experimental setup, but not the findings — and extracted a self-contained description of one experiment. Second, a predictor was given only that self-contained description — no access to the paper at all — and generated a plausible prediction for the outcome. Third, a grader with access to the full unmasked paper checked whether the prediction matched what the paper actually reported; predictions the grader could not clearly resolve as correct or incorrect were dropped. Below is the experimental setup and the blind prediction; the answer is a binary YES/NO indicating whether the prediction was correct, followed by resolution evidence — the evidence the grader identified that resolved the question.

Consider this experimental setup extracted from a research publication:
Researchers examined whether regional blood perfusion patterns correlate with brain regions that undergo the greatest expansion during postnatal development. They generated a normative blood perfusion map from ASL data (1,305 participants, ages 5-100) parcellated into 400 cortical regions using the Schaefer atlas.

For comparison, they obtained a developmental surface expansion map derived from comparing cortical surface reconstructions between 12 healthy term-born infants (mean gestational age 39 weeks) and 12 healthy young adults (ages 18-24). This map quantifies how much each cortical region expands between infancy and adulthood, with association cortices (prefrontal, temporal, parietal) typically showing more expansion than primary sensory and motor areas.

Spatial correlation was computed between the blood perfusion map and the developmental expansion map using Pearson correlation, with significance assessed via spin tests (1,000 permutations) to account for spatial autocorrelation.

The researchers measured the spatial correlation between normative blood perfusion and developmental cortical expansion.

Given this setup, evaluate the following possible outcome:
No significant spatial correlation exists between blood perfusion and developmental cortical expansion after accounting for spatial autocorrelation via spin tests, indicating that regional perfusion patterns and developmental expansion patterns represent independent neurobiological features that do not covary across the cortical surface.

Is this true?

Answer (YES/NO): NO